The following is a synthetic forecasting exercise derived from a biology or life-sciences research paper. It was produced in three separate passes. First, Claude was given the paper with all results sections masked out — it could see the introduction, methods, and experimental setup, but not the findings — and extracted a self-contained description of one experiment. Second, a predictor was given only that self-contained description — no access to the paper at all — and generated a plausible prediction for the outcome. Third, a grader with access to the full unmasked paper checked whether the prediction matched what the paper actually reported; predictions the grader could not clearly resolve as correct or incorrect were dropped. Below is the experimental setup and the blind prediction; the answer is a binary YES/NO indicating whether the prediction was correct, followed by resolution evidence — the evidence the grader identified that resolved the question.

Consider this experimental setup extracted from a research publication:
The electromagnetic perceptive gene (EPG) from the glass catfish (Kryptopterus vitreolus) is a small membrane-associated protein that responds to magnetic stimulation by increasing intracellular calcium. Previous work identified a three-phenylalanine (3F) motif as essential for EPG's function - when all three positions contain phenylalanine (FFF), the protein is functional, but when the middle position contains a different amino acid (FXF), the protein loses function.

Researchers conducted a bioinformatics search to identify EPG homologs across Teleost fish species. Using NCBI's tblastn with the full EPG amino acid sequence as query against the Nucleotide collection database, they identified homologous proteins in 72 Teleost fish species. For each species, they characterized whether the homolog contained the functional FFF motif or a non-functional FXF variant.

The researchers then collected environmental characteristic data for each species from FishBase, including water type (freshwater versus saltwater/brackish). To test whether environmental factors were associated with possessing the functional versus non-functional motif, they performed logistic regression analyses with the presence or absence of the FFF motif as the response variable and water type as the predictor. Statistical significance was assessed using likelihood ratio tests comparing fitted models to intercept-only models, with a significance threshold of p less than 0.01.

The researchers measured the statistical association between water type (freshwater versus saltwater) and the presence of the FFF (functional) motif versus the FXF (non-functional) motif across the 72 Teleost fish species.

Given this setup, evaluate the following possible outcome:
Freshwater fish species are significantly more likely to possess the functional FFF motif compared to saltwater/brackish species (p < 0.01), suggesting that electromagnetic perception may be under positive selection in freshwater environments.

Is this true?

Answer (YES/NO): YES